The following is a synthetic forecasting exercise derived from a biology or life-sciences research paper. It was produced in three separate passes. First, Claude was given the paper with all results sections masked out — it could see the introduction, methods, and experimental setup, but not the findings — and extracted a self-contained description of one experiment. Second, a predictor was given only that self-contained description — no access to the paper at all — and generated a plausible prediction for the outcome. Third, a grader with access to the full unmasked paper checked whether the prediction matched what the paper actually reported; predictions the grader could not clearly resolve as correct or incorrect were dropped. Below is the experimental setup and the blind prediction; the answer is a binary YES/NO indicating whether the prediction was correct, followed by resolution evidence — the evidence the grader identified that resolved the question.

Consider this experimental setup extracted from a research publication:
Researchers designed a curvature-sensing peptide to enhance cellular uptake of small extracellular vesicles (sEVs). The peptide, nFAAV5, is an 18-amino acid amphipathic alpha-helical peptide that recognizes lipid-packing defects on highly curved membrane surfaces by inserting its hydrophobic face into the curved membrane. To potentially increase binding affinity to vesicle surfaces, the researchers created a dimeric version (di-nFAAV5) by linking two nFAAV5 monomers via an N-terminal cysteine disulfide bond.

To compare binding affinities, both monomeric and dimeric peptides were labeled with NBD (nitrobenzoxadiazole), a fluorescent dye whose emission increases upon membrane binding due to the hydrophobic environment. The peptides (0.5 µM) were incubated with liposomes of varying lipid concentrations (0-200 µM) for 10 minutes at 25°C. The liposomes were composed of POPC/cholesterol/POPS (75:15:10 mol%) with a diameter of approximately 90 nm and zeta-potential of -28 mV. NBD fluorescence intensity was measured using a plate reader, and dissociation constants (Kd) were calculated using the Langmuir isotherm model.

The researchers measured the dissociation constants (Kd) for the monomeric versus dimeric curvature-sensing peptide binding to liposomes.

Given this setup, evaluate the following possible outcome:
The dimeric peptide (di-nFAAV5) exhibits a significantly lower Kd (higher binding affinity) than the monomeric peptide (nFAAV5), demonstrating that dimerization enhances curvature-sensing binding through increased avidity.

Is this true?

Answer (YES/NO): YES